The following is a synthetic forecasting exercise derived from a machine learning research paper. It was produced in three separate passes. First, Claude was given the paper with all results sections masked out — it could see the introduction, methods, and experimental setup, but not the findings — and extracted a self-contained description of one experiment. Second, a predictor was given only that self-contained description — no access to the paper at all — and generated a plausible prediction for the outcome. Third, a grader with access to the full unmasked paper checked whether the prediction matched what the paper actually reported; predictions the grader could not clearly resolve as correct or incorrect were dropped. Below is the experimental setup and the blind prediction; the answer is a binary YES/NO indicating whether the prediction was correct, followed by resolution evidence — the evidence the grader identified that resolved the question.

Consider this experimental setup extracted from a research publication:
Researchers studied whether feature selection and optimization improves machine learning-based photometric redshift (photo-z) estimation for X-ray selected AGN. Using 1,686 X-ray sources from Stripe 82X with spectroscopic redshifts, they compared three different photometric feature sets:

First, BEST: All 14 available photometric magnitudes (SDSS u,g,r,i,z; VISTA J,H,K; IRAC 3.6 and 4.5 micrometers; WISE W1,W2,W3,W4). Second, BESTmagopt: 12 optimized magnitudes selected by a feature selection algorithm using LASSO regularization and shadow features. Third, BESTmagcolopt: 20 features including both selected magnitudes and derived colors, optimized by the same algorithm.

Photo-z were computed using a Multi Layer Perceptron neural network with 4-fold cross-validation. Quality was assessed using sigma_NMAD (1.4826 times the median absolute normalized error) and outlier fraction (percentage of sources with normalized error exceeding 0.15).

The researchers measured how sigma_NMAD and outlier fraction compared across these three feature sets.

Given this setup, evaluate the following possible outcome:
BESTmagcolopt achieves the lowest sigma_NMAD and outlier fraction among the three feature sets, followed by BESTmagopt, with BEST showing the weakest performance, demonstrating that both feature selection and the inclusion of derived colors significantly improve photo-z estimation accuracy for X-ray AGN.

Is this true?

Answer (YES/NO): YES